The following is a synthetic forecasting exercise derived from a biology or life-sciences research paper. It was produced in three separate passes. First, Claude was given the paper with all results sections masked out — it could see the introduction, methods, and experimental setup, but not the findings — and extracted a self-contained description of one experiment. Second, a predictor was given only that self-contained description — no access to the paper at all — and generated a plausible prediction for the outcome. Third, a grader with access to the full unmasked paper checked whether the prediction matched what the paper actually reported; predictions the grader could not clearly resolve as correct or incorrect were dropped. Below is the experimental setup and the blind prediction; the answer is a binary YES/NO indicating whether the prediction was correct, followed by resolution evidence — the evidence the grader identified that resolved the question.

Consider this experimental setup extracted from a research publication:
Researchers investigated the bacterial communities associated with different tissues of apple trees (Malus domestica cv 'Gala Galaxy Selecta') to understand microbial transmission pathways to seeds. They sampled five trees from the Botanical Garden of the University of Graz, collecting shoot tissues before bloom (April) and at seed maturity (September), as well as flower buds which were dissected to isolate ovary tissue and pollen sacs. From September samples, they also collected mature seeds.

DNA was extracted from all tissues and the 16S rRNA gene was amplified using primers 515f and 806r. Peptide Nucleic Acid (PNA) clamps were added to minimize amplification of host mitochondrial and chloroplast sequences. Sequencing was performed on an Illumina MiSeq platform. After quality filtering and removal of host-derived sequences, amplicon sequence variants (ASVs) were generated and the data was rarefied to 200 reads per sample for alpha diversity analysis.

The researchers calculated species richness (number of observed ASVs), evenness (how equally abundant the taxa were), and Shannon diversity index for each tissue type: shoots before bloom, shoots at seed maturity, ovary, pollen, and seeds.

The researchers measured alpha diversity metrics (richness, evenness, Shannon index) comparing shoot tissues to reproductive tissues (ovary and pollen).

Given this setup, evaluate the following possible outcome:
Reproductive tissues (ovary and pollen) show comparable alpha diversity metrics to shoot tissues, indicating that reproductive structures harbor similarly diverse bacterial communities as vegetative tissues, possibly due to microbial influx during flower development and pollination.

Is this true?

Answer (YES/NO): NO